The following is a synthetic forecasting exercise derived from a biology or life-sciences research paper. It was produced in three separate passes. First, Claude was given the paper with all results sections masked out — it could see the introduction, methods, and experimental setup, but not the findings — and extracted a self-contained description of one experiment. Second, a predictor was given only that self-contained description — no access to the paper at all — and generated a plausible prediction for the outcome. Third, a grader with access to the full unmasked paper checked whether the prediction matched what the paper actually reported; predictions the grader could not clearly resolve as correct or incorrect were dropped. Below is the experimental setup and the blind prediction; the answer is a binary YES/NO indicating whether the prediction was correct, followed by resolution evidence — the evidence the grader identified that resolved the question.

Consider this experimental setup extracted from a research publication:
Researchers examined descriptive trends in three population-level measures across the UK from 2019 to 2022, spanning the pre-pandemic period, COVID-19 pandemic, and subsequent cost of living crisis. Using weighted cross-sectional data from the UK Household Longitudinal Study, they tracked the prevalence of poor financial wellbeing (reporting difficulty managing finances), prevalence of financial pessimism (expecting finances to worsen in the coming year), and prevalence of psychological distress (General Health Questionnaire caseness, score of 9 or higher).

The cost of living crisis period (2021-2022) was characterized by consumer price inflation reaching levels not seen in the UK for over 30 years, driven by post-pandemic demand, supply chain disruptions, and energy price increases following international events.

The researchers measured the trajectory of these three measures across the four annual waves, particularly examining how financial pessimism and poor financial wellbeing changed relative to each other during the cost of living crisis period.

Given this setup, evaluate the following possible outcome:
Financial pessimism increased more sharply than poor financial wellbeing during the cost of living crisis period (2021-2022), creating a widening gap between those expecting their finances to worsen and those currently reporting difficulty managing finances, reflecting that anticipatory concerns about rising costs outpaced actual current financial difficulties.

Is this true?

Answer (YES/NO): YES